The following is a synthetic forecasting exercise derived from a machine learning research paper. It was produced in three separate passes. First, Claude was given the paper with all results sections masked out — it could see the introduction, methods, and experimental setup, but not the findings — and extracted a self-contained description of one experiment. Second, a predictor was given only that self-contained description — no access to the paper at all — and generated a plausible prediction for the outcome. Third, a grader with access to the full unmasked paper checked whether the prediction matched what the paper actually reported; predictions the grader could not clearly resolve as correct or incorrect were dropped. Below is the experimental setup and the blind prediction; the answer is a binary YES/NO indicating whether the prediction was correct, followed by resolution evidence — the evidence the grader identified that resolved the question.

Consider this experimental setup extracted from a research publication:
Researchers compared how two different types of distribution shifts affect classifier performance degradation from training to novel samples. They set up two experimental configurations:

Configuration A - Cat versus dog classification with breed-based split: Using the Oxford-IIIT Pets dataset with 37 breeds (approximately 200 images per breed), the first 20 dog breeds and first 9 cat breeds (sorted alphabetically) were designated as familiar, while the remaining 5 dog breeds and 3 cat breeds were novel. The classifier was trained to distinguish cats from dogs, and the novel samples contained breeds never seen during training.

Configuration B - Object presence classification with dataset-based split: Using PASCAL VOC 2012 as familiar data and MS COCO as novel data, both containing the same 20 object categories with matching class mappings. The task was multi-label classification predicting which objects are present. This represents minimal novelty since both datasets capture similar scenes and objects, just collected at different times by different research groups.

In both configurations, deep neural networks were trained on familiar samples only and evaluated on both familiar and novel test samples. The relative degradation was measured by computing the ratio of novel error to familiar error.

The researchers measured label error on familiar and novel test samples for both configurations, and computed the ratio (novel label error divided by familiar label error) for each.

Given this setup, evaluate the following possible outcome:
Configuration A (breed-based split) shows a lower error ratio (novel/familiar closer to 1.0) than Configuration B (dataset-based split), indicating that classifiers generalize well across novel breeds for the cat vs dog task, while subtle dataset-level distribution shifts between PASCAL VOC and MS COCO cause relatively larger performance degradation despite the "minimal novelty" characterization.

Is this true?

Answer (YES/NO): NO